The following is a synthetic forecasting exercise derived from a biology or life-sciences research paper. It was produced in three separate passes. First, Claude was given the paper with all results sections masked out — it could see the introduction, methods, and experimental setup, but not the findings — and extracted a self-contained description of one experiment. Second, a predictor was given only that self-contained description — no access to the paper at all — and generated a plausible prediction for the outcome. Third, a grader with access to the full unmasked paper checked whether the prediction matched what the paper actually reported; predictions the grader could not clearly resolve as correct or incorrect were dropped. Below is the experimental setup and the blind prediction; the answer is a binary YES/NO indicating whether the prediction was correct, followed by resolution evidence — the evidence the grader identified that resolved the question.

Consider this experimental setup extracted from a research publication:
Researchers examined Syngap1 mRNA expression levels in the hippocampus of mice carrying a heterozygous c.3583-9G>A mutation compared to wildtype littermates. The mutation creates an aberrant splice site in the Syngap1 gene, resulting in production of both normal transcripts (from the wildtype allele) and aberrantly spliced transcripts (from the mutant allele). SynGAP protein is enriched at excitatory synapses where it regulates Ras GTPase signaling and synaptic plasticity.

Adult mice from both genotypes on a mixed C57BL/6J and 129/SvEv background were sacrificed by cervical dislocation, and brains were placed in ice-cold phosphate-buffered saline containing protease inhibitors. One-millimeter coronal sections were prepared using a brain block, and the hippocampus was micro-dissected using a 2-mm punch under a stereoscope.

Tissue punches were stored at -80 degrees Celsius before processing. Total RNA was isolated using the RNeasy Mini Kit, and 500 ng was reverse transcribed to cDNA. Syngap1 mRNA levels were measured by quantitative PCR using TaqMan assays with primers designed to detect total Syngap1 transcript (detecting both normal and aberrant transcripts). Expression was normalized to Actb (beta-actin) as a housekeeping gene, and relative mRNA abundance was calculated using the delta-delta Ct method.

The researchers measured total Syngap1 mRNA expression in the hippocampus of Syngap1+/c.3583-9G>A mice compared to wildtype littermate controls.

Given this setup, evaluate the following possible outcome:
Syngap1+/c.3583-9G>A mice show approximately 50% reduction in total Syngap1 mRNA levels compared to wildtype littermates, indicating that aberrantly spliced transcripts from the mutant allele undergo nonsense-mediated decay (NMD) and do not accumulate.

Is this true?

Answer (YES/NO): YES